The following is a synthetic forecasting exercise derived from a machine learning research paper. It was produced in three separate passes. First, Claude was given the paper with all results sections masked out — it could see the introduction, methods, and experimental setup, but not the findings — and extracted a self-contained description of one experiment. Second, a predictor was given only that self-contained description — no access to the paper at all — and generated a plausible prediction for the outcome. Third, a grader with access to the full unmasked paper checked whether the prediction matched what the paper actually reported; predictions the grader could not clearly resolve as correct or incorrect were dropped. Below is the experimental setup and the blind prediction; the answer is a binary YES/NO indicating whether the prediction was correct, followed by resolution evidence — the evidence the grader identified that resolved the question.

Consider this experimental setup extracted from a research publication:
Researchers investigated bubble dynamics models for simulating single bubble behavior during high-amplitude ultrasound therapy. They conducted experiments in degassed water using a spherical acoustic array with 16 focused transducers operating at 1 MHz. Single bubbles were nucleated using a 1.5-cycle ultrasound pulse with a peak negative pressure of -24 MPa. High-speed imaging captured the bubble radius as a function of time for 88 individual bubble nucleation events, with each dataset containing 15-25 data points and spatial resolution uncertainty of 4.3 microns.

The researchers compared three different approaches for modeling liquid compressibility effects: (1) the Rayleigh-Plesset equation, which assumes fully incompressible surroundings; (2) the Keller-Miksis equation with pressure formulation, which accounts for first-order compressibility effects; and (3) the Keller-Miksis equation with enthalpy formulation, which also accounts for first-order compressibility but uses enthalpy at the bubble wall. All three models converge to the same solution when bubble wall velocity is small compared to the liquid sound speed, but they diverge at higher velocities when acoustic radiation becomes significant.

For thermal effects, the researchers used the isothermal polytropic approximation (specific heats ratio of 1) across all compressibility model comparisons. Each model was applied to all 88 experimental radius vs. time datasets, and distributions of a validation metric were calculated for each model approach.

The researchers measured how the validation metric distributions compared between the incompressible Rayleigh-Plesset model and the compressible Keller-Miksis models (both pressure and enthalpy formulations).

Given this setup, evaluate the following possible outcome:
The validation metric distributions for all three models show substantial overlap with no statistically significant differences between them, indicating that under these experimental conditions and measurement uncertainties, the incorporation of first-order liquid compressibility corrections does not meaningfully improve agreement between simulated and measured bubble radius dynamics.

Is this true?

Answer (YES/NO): YES